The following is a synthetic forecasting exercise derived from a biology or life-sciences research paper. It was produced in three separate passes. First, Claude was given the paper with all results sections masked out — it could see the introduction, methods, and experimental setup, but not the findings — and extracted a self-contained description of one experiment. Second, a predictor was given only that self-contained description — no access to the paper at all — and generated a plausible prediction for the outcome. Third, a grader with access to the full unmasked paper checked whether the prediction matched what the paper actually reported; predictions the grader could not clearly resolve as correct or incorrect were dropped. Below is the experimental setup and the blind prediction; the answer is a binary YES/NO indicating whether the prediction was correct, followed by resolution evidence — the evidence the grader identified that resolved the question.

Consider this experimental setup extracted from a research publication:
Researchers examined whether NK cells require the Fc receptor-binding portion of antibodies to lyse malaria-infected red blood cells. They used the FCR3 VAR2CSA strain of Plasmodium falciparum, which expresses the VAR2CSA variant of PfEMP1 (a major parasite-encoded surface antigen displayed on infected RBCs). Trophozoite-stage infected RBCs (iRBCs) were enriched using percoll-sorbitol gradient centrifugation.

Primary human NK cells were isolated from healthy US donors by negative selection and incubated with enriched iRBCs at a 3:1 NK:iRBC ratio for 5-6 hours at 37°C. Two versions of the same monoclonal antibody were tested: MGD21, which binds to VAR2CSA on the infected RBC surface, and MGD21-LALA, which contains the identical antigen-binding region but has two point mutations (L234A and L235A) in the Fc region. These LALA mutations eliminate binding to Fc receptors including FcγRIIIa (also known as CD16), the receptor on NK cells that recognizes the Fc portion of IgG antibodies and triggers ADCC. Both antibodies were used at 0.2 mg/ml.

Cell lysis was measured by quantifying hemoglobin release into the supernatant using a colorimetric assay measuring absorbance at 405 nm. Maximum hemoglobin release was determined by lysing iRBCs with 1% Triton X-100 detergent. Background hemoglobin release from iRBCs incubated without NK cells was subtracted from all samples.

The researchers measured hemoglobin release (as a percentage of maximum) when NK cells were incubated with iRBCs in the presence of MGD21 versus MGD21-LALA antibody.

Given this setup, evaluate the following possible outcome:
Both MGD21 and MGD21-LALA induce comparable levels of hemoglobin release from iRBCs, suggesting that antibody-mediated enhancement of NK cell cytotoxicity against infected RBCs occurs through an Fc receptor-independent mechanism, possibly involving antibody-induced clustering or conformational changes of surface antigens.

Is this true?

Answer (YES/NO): NO